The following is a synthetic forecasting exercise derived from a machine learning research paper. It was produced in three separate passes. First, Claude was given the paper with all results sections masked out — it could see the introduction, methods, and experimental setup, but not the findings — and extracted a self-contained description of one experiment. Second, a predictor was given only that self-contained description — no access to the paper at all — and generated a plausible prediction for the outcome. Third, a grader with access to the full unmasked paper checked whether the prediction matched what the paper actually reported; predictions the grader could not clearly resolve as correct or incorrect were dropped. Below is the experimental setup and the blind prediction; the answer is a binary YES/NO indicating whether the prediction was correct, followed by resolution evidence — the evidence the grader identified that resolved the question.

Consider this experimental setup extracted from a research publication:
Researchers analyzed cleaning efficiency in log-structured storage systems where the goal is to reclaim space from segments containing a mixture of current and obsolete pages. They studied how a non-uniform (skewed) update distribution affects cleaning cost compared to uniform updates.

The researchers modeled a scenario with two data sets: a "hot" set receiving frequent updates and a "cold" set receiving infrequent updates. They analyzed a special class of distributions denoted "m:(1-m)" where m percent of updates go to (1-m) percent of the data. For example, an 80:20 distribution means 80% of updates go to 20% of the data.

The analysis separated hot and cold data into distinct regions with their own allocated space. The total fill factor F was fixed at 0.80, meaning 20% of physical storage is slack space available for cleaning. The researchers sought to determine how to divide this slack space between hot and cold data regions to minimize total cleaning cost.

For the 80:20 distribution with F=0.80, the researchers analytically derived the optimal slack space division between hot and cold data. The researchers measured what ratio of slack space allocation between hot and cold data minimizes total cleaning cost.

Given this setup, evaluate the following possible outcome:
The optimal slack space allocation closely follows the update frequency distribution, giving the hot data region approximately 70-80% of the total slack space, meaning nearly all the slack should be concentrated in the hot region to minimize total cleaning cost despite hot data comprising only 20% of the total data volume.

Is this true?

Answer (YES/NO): NO